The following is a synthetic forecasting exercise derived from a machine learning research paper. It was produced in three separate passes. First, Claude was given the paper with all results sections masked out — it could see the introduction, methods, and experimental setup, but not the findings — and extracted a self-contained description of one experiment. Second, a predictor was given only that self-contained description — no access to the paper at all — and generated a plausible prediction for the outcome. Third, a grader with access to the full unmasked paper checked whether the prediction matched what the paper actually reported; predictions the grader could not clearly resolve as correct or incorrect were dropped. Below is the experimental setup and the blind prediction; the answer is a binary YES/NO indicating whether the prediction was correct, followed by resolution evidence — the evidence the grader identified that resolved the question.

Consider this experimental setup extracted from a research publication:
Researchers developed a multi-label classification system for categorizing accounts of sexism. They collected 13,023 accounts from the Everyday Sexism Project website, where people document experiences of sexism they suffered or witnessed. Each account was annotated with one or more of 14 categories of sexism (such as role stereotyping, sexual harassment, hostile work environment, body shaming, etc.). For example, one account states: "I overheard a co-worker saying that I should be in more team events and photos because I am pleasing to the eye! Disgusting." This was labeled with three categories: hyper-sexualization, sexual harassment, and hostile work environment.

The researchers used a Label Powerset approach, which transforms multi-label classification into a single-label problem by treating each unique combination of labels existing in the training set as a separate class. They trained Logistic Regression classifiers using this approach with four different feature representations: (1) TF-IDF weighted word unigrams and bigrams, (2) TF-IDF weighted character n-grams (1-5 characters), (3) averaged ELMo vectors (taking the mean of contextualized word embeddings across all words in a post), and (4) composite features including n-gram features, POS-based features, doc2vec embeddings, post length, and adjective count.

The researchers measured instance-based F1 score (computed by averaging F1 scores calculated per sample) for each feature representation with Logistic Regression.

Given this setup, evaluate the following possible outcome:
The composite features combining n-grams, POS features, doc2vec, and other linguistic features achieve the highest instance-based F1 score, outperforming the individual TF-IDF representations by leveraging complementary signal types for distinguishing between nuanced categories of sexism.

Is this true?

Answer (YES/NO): NO